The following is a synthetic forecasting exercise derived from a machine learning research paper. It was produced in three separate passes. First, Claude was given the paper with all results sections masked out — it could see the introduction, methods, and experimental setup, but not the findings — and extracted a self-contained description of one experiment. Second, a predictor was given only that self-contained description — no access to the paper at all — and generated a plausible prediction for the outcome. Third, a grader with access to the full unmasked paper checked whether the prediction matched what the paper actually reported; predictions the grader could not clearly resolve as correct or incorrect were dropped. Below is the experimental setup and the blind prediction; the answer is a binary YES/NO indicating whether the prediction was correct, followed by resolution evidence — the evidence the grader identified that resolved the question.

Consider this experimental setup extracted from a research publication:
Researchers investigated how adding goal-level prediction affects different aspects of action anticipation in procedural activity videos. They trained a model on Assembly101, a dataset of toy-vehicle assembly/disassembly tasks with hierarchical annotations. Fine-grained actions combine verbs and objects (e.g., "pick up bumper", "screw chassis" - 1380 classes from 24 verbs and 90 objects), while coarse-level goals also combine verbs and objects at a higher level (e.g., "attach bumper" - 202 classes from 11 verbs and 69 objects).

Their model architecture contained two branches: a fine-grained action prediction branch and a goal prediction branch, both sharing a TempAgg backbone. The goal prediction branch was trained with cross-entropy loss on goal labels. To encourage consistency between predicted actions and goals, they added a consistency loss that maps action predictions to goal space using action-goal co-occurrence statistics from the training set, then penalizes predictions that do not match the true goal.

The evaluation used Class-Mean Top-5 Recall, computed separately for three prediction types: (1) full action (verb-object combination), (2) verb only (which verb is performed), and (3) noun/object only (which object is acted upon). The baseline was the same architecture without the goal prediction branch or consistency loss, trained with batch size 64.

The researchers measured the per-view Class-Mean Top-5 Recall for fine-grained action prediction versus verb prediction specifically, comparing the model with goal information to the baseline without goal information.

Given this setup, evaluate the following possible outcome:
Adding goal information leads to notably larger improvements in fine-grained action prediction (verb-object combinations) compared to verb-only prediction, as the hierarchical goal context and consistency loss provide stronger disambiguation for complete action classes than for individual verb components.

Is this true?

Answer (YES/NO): YES